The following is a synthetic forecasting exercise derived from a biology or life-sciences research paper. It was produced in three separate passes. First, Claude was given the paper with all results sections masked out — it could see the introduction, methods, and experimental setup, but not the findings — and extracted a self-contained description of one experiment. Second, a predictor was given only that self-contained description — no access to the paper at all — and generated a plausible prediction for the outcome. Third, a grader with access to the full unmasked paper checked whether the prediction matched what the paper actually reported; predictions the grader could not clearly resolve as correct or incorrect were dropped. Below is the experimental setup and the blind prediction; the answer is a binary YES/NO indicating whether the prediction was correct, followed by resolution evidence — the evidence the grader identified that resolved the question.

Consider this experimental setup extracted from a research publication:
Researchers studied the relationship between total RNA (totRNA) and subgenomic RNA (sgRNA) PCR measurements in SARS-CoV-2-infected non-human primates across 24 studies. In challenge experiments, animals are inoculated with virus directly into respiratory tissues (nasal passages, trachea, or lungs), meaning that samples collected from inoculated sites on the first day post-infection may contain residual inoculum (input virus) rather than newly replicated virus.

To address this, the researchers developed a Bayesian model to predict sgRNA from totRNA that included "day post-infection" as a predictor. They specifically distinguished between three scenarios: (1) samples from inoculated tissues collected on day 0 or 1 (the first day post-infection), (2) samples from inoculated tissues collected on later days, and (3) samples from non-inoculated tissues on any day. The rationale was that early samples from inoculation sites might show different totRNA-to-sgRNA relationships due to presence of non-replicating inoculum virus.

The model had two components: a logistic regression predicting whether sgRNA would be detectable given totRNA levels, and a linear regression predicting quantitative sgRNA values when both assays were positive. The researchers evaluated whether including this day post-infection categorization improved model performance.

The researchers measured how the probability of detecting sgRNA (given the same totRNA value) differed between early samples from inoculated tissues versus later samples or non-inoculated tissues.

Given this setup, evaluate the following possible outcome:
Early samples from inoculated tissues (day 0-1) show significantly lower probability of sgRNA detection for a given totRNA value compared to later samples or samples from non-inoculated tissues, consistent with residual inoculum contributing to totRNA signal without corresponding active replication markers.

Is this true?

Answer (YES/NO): NO